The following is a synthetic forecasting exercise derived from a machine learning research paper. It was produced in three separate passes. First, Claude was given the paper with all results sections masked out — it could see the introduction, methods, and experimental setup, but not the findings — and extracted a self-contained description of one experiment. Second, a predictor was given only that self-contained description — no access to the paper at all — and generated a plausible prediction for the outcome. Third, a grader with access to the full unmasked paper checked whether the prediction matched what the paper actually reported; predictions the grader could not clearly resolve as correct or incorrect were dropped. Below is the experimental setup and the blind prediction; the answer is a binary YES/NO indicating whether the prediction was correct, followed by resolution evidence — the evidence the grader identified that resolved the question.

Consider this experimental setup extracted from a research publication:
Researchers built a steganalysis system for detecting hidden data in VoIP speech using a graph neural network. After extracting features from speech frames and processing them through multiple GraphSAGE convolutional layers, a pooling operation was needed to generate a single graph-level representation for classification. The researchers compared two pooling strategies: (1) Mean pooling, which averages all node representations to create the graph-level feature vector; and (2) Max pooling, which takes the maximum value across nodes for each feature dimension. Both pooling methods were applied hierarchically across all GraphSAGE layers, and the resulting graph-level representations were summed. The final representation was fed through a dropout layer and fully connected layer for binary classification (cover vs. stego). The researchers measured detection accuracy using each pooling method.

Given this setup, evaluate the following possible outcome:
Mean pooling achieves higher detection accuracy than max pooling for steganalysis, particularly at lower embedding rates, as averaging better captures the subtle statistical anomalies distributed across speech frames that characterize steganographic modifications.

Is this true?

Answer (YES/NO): YES